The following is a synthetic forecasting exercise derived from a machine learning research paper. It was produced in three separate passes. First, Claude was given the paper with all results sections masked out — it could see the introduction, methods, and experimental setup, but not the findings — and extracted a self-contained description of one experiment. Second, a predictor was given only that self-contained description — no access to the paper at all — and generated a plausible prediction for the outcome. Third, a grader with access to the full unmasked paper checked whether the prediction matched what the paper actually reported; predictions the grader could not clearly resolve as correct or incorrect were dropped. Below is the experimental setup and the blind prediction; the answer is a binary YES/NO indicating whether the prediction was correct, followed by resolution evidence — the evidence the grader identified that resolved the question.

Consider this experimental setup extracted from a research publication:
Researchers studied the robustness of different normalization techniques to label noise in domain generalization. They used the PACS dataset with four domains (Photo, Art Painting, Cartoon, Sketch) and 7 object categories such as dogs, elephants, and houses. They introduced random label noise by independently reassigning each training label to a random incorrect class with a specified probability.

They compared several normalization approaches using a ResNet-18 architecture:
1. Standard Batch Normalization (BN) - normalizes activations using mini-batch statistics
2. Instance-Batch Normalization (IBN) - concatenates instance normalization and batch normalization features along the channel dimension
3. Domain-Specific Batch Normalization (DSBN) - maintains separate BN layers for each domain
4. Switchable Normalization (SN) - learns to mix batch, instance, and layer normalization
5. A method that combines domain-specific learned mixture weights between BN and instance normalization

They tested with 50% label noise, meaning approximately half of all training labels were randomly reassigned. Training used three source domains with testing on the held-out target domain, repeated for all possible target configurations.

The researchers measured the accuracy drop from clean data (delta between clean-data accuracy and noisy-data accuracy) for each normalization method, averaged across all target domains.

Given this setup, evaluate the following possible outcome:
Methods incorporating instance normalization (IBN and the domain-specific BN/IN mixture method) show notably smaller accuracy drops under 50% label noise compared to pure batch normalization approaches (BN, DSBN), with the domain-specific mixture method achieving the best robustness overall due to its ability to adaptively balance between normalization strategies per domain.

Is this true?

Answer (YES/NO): NO